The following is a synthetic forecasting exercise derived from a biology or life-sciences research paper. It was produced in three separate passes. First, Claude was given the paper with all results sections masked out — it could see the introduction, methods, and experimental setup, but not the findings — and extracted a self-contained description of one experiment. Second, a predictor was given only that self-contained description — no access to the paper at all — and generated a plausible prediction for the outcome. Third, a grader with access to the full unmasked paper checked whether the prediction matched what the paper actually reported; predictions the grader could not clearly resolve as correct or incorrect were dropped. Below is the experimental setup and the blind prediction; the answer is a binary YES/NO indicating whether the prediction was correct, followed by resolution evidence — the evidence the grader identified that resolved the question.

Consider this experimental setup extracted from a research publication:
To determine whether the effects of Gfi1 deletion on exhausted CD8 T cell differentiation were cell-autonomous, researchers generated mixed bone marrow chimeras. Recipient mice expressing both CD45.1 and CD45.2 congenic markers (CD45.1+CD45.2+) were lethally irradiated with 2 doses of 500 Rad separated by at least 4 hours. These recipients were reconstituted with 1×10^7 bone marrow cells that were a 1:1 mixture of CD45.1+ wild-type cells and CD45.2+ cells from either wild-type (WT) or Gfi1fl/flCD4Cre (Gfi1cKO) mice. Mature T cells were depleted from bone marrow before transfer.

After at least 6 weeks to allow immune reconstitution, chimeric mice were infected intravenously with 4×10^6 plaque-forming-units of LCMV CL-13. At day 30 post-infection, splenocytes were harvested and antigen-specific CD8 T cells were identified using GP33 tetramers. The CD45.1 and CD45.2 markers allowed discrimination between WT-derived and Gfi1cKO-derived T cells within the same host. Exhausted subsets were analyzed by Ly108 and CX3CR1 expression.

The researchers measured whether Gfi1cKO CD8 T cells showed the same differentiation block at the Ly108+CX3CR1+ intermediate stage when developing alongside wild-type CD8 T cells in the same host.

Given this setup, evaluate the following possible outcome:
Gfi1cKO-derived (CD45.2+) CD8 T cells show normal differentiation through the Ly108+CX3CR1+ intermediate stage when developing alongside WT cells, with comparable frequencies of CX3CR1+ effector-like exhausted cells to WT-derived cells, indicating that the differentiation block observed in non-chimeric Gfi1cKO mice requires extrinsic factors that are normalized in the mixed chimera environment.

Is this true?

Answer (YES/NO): NO